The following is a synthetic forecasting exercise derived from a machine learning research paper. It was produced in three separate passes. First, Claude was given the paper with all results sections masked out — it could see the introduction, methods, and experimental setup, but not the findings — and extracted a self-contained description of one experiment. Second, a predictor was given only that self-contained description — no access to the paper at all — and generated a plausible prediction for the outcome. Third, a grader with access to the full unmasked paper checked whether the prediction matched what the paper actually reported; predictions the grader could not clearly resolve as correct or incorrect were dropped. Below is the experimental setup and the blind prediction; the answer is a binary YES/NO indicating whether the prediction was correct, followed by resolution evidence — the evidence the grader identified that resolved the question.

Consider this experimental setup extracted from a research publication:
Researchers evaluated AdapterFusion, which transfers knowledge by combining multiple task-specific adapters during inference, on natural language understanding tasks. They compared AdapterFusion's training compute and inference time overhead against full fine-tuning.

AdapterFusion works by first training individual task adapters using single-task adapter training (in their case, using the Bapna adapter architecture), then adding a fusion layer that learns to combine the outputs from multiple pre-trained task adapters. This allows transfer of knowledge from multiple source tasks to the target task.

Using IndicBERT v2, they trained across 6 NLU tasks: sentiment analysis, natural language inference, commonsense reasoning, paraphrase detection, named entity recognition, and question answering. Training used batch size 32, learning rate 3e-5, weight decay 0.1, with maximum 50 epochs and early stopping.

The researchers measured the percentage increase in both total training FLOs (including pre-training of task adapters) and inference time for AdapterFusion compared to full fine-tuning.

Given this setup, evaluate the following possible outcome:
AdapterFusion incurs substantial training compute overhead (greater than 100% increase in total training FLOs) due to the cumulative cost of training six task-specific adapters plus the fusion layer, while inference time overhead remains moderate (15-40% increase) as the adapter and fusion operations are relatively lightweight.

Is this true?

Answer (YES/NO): NO